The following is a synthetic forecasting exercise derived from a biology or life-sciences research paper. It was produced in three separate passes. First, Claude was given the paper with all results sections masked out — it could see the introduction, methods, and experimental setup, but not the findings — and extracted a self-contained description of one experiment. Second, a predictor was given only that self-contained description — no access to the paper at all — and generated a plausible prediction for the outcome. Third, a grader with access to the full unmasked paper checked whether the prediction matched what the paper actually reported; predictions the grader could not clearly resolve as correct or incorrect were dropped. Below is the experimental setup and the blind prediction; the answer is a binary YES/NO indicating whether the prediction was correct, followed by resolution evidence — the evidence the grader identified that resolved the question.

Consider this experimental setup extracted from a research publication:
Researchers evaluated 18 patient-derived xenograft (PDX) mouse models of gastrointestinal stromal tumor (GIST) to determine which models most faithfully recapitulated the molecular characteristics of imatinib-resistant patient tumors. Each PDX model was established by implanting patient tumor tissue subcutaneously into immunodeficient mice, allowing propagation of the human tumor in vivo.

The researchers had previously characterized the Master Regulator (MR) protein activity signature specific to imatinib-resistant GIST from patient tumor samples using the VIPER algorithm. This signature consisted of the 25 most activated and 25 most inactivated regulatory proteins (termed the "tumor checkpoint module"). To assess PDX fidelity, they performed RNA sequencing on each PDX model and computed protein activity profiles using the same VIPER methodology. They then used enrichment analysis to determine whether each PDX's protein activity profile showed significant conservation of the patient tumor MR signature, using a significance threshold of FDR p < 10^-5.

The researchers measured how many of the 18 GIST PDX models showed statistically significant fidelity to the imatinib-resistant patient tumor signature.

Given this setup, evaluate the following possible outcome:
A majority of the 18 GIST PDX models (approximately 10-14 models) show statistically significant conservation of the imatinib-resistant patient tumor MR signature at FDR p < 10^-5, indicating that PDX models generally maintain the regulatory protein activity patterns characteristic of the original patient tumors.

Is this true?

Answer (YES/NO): NO